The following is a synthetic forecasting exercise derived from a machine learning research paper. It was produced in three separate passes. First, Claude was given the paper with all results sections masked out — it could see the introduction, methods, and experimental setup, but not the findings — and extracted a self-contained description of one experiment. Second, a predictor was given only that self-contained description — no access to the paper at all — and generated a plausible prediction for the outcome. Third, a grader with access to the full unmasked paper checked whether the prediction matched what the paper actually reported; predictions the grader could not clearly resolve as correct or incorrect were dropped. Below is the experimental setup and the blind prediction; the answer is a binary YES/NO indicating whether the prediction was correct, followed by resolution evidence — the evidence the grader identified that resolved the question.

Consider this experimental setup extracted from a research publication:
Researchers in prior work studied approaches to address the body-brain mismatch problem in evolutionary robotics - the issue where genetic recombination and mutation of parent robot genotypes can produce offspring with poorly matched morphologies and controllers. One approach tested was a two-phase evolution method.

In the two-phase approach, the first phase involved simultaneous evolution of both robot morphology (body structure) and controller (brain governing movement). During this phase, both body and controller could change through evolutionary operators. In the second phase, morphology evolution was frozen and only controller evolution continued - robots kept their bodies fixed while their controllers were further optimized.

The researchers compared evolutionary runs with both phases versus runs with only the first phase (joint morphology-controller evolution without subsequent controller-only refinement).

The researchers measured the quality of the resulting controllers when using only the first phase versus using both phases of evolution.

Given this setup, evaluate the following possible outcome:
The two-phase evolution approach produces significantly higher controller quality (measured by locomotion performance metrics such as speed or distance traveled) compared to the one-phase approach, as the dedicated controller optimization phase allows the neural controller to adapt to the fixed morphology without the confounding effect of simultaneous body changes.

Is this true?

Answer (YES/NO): YES